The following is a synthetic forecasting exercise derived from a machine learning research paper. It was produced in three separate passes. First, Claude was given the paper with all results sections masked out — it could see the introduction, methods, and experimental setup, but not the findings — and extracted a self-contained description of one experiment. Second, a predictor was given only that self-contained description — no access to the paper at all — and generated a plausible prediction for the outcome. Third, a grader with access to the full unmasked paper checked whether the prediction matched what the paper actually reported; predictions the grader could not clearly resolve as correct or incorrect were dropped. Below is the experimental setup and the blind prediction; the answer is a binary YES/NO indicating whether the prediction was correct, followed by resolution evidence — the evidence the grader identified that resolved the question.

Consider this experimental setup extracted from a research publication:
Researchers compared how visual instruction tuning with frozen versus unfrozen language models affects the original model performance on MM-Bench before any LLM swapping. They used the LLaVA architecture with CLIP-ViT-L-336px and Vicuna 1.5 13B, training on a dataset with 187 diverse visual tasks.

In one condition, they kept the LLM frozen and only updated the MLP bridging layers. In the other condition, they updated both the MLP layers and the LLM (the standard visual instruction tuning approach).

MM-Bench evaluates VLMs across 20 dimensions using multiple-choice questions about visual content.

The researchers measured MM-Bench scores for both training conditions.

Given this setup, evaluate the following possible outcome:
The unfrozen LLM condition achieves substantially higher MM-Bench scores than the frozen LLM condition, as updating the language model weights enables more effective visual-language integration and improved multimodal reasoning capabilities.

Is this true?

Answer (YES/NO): YES